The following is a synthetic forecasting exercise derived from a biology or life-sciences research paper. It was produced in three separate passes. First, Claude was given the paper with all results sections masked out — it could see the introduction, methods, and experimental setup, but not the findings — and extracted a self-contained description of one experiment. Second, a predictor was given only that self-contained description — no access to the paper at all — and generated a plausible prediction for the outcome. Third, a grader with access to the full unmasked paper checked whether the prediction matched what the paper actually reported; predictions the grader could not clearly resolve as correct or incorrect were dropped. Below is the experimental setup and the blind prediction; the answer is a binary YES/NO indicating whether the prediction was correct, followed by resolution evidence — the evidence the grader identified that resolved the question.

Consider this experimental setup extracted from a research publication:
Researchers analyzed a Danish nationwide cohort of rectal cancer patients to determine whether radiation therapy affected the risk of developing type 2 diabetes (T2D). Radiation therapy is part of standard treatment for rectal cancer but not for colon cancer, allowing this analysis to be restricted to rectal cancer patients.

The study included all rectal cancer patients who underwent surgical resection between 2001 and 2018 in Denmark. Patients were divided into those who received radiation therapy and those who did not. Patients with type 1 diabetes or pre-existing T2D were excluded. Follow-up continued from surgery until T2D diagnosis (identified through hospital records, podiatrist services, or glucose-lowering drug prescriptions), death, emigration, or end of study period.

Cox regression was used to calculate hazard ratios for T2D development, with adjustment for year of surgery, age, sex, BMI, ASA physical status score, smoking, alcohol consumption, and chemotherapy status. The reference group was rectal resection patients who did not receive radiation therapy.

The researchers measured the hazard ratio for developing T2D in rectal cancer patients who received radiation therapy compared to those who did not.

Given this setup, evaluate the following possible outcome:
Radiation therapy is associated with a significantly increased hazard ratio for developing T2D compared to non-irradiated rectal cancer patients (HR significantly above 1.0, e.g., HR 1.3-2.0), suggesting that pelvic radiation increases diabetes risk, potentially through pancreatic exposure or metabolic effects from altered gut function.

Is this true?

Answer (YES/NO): NO